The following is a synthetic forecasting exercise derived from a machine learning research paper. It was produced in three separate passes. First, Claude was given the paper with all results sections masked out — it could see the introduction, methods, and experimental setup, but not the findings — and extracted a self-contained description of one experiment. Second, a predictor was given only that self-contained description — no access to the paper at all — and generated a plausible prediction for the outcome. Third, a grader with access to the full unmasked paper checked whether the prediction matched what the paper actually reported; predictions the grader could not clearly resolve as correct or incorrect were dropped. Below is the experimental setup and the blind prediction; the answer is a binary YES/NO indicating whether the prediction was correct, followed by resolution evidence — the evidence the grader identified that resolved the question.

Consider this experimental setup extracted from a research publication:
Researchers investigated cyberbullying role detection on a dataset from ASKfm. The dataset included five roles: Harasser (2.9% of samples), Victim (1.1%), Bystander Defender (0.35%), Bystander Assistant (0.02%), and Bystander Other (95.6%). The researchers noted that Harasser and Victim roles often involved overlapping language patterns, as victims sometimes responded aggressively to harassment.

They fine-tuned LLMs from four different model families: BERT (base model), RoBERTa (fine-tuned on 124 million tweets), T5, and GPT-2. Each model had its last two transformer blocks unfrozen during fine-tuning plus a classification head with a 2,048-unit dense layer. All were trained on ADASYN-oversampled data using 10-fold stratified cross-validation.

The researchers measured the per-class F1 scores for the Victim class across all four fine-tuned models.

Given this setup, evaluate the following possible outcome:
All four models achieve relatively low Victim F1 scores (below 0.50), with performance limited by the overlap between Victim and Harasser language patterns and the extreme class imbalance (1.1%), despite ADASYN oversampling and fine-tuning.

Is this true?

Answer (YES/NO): NO